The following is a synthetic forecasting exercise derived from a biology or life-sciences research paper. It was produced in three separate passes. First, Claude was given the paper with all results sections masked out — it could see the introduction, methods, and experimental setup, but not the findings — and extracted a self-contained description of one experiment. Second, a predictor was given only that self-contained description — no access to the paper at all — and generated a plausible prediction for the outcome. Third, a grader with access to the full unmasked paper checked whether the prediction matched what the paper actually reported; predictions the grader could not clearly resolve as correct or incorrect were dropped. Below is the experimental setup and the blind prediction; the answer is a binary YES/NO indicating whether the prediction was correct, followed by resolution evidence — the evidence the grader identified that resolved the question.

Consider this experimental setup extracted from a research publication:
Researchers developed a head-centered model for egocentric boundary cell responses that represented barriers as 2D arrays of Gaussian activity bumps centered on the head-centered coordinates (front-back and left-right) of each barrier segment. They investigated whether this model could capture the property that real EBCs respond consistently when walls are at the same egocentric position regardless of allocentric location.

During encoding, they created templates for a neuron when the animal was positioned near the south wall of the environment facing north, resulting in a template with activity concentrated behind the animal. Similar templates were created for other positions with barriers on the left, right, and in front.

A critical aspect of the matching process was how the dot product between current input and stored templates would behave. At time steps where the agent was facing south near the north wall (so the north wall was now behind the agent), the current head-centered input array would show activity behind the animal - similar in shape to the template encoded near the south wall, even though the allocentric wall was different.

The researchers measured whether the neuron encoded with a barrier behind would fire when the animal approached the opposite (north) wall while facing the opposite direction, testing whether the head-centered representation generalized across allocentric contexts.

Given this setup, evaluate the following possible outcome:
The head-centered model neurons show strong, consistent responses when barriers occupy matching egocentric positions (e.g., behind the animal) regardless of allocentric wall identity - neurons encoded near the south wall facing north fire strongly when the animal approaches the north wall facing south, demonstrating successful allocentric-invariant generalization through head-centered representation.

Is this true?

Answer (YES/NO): YES